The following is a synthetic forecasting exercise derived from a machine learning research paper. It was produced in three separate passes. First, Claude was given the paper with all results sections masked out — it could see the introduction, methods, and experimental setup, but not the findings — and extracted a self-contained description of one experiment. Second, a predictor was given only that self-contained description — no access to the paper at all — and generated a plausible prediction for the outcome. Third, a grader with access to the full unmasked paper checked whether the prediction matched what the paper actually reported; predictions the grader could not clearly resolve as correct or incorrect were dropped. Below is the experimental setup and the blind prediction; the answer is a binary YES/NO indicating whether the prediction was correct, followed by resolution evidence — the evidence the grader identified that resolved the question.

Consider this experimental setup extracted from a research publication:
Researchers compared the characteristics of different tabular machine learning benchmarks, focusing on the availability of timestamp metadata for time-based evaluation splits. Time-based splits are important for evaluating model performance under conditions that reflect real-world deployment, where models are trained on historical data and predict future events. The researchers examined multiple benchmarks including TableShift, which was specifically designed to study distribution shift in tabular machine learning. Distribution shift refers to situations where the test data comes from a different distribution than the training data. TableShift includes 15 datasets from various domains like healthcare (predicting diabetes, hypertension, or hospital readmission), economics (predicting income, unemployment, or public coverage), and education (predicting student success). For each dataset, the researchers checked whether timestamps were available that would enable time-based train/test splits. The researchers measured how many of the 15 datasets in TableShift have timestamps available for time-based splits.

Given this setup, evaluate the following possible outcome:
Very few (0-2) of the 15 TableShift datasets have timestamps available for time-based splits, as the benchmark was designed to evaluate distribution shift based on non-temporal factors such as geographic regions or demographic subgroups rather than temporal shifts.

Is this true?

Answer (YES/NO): NO